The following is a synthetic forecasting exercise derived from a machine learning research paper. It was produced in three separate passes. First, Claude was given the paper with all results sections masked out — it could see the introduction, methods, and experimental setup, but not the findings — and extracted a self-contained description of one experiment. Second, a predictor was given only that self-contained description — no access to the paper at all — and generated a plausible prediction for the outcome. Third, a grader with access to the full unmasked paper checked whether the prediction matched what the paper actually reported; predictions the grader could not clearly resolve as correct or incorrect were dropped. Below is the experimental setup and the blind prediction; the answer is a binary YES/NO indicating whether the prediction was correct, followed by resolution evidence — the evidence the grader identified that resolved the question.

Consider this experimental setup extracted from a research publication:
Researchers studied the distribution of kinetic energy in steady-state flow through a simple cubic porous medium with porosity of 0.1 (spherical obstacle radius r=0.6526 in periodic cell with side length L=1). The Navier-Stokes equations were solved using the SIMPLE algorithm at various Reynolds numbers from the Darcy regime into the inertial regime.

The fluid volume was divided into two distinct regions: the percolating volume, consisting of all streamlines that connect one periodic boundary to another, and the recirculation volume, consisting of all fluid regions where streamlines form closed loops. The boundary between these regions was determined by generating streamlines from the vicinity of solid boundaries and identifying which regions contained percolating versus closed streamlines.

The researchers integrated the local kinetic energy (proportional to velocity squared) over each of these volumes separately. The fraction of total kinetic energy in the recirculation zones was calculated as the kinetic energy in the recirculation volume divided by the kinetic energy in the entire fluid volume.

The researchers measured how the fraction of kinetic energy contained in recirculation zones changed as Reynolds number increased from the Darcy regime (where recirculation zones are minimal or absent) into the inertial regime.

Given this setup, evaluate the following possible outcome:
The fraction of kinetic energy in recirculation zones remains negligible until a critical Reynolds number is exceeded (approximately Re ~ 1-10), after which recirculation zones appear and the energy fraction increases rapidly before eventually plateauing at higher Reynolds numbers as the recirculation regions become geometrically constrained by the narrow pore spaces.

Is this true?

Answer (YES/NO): NO